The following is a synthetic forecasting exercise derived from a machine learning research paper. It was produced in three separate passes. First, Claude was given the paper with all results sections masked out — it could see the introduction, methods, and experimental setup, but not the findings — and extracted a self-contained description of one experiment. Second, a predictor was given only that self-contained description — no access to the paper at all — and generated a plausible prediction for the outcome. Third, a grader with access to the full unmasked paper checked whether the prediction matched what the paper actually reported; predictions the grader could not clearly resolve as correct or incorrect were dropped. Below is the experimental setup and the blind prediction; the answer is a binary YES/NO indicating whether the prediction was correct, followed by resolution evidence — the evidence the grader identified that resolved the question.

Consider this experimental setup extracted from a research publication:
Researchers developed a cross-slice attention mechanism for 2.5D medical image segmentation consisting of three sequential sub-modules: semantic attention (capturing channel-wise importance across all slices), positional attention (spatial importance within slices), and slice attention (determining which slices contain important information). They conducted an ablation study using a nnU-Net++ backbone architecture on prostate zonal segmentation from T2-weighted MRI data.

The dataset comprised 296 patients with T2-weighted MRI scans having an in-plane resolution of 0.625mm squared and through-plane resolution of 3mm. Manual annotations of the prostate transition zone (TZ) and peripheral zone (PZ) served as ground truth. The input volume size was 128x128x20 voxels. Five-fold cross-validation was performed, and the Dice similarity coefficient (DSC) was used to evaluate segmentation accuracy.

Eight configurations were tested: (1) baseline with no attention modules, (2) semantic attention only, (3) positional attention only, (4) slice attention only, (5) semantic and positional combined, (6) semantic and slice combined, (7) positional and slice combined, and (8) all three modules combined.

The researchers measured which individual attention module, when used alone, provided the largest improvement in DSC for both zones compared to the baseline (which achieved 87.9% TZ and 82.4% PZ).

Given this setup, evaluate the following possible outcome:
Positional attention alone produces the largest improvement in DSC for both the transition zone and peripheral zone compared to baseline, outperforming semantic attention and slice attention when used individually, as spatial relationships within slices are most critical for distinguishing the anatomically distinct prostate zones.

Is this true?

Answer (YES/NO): NO